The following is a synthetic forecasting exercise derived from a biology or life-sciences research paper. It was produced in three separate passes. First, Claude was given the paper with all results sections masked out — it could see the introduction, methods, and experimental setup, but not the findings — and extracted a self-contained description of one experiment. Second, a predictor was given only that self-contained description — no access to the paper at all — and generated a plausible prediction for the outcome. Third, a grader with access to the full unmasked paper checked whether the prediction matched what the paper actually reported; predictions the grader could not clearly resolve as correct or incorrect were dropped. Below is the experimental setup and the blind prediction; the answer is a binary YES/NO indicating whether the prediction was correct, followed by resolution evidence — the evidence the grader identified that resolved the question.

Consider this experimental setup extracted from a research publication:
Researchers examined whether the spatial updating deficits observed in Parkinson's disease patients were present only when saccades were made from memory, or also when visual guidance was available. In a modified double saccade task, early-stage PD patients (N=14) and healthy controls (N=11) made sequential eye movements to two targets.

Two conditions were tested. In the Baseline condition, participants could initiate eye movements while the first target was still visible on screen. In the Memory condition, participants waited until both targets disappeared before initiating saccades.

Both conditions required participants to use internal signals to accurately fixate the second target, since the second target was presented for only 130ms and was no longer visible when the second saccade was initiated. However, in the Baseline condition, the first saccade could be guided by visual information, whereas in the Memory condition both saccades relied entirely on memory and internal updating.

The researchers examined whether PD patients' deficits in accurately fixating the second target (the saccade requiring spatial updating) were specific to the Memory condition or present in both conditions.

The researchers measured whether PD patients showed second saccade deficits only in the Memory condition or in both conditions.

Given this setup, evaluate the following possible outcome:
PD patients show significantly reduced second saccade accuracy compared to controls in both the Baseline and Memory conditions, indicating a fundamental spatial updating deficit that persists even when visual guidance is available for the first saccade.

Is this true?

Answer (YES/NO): NO